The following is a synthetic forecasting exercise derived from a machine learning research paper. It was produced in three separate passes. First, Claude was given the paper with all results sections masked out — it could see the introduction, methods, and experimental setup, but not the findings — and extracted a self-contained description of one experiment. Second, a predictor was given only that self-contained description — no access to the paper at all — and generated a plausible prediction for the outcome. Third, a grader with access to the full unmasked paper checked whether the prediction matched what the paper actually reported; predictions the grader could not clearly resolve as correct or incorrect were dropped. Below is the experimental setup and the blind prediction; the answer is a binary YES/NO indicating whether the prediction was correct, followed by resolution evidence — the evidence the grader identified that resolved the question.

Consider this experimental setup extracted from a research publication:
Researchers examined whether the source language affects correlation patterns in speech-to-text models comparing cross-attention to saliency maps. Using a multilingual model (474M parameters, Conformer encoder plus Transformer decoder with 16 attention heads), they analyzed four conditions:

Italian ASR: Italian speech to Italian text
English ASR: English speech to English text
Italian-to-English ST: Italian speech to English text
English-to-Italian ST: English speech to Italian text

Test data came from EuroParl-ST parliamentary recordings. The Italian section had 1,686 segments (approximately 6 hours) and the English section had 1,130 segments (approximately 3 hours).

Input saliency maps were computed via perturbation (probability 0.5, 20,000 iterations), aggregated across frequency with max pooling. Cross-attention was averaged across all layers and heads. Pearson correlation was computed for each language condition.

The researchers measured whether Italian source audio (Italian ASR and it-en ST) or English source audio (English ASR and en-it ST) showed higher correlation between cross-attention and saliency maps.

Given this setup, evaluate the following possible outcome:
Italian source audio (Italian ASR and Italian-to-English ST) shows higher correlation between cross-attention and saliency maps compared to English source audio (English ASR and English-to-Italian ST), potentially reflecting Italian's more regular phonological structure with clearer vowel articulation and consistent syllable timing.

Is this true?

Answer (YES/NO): NO